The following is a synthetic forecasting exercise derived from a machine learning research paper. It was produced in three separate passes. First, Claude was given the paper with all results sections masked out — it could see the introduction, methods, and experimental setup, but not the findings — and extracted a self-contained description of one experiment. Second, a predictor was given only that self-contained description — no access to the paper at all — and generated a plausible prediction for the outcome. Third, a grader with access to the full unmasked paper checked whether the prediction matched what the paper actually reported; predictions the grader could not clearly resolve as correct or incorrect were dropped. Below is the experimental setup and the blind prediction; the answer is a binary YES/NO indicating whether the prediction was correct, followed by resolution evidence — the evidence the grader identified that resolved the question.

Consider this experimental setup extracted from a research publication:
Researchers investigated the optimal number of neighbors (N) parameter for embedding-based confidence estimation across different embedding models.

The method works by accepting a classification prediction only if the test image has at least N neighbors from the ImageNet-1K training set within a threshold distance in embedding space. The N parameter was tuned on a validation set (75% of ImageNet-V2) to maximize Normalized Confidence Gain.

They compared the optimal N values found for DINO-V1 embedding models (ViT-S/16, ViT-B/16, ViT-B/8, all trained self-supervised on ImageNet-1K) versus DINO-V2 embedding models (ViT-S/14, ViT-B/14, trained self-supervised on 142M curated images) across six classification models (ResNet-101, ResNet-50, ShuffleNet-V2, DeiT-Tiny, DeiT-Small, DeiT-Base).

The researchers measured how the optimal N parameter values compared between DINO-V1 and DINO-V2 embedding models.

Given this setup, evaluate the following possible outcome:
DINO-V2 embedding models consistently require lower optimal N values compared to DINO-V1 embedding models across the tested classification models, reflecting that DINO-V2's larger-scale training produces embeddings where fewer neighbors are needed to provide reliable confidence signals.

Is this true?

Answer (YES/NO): NO